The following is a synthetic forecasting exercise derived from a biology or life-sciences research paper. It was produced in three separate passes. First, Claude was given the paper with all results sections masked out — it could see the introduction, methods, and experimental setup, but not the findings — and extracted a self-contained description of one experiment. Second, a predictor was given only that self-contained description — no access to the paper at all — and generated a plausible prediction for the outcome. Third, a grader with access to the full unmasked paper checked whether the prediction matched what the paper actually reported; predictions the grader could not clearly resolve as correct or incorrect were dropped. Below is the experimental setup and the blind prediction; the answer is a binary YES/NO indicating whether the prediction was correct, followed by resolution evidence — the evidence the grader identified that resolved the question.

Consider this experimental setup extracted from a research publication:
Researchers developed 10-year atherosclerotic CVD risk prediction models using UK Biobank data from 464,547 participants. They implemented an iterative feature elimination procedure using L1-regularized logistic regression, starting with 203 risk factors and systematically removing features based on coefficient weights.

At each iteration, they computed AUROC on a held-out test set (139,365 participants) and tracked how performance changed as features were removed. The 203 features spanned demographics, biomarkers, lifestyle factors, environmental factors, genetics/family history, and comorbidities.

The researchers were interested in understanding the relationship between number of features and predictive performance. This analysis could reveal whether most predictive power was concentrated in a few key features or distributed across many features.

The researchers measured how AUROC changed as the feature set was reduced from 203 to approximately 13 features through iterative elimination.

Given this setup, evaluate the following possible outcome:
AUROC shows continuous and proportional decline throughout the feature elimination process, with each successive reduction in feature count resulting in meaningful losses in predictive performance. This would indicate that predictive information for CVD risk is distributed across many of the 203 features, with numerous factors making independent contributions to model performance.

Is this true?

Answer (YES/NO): NO